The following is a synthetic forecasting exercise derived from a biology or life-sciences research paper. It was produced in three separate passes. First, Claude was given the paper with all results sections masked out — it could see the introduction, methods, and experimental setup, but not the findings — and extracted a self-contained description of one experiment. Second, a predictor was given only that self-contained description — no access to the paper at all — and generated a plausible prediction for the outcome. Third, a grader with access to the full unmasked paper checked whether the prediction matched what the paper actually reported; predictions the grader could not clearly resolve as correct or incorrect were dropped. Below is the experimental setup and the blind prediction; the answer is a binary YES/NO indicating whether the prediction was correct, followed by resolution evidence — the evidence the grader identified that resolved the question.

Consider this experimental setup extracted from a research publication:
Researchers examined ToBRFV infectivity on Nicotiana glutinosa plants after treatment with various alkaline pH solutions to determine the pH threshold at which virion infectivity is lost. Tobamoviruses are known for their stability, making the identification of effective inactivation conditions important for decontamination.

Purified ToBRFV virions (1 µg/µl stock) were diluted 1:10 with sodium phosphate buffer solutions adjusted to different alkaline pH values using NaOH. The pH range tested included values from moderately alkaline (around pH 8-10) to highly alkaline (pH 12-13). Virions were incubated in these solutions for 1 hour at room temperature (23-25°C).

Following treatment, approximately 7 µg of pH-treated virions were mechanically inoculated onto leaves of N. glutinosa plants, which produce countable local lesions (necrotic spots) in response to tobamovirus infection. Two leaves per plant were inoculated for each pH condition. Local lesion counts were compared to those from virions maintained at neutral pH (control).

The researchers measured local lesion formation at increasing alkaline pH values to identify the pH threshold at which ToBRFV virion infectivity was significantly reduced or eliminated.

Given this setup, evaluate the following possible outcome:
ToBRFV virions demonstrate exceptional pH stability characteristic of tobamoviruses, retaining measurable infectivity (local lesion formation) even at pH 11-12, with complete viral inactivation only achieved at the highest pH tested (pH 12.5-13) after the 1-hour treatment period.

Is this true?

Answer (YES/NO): NO